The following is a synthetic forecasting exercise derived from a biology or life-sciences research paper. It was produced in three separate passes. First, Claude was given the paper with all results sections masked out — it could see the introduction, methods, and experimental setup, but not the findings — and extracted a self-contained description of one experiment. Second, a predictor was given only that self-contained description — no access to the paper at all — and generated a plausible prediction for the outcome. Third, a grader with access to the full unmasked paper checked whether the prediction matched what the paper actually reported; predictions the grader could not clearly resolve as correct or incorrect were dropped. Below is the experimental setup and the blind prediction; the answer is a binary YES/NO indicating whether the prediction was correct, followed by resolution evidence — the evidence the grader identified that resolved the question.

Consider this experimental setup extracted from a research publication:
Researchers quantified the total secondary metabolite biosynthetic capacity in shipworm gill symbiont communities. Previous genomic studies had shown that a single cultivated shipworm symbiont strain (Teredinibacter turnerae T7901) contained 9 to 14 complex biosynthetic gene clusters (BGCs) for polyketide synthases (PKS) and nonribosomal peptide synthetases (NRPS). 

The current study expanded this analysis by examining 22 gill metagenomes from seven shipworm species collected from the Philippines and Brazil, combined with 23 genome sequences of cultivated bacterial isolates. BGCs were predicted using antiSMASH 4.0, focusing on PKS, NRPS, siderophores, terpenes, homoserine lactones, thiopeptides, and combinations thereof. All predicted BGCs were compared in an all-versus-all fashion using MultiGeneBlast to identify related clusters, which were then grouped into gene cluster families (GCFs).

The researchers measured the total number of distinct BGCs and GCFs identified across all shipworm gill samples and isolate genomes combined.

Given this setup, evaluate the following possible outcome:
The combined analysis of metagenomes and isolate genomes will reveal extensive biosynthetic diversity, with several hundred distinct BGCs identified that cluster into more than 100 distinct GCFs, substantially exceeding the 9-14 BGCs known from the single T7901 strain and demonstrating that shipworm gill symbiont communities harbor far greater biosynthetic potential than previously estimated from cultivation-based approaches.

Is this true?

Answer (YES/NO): YES